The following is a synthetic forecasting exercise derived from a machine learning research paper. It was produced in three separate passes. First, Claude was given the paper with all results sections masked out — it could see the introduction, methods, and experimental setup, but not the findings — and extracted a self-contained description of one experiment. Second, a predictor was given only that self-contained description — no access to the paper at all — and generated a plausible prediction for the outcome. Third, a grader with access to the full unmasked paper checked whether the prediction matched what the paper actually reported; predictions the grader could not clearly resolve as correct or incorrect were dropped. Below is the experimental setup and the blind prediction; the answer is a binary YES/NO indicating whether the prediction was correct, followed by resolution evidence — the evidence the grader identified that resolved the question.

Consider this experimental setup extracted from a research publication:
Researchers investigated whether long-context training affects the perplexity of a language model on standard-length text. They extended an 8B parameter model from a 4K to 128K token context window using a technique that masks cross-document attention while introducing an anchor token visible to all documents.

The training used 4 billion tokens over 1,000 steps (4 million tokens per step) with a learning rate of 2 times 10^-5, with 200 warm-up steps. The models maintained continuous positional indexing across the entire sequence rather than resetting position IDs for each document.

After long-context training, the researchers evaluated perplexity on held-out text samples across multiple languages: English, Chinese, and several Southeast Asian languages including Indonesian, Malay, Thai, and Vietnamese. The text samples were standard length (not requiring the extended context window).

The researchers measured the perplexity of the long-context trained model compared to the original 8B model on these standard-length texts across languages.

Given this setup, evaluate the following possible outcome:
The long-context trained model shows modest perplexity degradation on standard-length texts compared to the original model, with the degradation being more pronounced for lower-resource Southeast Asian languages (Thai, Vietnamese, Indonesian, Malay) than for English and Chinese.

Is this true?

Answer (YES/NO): NO